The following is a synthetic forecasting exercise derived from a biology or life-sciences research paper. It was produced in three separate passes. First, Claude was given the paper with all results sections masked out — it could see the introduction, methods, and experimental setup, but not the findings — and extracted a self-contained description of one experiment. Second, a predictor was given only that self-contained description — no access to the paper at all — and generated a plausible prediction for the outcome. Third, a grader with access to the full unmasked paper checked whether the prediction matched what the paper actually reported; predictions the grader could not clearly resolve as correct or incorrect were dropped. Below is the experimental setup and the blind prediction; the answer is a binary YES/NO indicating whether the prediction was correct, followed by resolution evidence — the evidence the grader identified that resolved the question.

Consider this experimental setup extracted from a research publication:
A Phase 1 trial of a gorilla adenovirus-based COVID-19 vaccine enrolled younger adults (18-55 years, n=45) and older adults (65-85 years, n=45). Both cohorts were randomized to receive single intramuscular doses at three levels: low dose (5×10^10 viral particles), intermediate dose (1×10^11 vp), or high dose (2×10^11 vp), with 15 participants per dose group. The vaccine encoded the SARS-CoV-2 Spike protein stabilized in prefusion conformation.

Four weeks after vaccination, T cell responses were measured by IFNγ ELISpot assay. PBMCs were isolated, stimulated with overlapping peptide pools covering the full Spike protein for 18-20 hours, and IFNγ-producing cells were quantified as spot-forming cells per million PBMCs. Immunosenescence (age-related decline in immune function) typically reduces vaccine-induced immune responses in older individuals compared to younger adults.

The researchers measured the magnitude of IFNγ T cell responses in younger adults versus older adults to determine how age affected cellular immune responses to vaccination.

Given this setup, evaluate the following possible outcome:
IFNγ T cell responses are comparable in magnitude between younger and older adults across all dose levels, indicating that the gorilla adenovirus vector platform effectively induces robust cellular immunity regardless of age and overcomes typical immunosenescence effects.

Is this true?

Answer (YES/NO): YES